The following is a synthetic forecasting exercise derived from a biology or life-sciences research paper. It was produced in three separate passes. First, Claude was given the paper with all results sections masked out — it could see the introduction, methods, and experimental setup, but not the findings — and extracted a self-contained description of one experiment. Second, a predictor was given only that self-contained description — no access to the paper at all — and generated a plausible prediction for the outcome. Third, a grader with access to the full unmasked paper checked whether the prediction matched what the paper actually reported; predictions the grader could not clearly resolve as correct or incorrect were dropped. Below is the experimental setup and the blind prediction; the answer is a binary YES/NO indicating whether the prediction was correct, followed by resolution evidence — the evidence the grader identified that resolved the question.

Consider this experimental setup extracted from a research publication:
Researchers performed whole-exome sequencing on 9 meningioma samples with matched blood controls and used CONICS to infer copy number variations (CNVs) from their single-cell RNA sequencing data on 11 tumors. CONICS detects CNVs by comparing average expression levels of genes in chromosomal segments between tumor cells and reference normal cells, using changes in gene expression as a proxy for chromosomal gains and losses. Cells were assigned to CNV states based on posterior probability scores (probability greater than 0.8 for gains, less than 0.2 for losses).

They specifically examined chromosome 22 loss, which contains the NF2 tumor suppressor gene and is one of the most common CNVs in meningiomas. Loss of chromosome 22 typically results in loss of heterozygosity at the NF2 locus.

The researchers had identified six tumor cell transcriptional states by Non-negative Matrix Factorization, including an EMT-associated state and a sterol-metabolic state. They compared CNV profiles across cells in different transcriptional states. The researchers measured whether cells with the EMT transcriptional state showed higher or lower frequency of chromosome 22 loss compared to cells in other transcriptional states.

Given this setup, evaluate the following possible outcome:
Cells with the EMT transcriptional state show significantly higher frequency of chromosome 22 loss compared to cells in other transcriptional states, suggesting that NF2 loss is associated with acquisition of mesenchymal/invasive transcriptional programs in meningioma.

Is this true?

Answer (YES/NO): YES